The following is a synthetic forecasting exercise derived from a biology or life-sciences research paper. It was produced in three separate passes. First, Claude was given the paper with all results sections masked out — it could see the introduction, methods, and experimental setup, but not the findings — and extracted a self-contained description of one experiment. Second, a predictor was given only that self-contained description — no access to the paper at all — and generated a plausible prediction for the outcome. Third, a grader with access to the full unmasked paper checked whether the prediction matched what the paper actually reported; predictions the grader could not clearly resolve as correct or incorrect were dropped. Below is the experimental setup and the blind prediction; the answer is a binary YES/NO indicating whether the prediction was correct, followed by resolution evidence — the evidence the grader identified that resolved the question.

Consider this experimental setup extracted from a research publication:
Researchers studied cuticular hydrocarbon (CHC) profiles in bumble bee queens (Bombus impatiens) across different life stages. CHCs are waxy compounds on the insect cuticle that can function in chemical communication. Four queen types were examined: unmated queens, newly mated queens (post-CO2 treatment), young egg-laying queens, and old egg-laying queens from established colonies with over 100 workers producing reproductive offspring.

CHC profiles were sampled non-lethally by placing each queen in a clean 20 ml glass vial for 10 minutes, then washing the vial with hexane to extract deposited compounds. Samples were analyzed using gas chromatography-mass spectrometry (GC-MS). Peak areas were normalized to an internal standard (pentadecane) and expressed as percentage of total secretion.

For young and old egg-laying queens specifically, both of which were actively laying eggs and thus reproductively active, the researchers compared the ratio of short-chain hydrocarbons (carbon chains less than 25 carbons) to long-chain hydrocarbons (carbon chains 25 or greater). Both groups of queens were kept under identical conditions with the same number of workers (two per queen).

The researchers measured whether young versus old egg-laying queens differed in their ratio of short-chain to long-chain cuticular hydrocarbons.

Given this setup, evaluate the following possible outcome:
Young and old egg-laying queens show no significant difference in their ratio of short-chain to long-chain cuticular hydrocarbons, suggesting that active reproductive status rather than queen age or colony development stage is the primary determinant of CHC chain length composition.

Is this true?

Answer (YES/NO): NO